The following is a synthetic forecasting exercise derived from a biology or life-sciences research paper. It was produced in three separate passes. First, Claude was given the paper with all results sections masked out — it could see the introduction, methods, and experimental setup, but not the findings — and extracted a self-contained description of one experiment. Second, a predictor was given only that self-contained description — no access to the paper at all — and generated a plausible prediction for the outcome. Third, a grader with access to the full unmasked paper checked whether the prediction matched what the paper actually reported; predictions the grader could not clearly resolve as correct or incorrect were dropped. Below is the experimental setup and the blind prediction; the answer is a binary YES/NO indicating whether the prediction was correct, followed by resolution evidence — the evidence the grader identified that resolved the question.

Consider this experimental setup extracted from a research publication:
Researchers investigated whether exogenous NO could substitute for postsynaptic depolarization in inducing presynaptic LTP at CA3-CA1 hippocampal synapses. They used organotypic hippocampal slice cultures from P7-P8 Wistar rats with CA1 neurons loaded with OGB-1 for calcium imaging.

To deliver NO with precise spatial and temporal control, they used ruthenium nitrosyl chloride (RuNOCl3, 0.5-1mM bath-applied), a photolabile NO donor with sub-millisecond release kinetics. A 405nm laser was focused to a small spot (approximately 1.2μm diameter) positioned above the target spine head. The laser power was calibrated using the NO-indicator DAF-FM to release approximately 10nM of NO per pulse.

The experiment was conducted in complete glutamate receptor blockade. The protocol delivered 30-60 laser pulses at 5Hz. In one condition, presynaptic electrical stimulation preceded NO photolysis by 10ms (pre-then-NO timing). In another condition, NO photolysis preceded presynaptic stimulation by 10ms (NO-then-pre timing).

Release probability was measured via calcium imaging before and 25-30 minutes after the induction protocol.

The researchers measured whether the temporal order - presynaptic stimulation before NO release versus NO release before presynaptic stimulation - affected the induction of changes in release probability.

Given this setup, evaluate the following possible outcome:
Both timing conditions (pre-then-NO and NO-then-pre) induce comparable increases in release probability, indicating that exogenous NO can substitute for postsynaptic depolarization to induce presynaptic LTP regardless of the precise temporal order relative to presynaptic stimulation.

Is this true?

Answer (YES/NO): NO